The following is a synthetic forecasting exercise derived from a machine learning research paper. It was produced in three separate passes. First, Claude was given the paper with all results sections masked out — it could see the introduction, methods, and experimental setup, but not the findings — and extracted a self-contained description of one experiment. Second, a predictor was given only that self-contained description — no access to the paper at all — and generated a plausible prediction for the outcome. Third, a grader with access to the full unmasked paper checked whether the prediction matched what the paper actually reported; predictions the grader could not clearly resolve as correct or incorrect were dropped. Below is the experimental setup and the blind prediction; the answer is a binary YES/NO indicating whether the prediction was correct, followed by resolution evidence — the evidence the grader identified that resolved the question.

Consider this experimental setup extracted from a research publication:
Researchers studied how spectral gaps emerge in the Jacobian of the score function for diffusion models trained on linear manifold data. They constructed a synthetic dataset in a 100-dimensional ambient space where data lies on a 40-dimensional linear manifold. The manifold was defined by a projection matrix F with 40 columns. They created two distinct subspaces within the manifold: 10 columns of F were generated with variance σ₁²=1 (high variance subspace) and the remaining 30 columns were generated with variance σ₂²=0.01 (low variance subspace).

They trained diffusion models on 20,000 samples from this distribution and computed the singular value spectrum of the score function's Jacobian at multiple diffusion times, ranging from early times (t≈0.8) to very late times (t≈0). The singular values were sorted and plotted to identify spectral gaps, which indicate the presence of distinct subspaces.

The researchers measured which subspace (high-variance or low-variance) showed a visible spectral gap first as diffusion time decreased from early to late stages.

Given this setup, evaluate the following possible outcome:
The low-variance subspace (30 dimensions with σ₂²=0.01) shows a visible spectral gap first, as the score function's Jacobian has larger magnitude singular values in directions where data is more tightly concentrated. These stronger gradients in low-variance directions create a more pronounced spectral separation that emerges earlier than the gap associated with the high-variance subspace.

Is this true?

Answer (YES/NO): NO